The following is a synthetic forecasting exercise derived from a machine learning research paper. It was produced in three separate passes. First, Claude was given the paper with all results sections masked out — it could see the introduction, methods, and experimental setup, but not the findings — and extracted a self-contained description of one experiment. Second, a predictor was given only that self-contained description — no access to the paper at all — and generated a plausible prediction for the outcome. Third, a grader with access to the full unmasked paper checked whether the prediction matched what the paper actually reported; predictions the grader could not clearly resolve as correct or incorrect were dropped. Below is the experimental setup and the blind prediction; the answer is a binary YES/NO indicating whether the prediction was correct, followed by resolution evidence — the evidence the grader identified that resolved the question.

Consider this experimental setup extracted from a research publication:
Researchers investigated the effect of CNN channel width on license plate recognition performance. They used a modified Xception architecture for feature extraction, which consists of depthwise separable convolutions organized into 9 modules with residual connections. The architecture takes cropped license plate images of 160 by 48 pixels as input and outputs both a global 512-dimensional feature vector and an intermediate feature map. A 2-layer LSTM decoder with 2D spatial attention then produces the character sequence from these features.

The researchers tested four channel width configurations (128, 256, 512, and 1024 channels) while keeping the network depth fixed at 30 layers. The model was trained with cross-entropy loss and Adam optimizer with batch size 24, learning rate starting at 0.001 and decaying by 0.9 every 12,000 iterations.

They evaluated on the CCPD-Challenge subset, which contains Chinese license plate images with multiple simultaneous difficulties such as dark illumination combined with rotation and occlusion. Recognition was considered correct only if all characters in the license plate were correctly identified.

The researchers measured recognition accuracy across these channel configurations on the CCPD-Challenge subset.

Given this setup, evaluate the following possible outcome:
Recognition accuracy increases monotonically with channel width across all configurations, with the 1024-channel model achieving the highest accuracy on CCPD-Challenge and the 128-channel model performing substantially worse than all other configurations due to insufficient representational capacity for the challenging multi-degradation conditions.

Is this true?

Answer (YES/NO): NO